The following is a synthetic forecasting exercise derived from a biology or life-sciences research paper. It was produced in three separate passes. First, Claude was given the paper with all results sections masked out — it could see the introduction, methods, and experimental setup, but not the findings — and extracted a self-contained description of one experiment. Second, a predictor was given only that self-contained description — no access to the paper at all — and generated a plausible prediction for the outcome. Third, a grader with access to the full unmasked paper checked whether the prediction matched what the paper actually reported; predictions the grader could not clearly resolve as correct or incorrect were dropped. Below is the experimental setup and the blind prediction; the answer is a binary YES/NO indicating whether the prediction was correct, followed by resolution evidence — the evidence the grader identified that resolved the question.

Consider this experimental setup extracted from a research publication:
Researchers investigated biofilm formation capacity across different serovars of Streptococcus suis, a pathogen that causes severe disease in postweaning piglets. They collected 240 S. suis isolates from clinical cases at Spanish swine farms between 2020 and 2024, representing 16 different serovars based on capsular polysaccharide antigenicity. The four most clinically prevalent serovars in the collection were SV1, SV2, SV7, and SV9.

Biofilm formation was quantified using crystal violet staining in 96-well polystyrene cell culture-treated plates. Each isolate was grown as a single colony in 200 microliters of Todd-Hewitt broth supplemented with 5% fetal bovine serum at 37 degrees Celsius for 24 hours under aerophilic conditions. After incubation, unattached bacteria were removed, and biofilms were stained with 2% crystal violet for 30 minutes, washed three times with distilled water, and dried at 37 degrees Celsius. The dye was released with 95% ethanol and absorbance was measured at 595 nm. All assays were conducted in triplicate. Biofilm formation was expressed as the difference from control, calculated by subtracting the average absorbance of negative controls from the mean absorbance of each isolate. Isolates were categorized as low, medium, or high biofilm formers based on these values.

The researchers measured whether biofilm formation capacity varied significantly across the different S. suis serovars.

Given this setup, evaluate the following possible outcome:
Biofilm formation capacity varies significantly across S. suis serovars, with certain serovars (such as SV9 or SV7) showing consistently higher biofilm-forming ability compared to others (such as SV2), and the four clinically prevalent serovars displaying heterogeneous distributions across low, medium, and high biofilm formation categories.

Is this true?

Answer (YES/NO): NO